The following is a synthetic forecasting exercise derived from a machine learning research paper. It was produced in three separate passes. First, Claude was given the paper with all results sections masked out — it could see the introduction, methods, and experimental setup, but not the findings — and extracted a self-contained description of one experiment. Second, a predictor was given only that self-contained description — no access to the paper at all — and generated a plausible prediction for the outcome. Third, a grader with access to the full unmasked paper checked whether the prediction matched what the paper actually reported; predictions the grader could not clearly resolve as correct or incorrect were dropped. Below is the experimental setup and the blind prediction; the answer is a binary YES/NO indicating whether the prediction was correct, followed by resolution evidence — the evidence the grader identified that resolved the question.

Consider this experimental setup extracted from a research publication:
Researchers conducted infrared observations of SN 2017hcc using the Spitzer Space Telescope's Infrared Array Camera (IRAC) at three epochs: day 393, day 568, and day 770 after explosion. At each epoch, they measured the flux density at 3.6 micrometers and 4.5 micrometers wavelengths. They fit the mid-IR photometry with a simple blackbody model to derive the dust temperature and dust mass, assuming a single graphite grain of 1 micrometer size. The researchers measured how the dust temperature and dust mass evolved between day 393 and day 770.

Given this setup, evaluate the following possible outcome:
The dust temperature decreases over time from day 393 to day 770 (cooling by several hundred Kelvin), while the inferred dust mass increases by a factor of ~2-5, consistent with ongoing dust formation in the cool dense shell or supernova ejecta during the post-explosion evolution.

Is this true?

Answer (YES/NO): YES